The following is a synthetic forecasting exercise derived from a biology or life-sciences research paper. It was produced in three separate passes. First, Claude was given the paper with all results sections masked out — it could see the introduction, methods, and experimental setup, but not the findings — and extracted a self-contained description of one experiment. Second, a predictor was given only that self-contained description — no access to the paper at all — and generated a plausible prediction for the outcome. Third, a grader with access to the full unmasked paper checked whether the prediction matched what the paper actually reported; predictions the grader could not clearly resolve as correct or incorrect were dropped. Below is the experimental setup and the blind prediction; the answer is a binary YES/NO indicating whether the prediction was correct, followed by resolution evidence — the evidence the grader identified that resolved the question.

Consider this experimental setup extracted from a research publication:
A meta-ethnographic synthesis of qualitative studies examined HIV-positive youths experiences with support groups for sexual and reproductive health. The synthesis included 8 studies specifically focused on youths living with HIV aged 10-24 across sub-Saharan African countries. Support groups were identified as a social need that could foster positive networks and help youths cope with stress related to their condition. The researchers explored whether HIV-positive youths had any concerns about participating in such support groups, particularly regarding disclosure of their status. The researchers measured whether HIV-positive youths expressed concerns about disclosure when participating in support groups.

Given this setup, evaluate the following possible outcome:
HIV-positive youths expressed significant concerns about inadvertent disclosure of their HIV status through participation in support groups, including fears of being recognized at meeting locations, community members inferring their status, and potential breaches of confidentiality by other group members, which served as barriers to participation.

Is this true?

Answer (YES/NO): NO